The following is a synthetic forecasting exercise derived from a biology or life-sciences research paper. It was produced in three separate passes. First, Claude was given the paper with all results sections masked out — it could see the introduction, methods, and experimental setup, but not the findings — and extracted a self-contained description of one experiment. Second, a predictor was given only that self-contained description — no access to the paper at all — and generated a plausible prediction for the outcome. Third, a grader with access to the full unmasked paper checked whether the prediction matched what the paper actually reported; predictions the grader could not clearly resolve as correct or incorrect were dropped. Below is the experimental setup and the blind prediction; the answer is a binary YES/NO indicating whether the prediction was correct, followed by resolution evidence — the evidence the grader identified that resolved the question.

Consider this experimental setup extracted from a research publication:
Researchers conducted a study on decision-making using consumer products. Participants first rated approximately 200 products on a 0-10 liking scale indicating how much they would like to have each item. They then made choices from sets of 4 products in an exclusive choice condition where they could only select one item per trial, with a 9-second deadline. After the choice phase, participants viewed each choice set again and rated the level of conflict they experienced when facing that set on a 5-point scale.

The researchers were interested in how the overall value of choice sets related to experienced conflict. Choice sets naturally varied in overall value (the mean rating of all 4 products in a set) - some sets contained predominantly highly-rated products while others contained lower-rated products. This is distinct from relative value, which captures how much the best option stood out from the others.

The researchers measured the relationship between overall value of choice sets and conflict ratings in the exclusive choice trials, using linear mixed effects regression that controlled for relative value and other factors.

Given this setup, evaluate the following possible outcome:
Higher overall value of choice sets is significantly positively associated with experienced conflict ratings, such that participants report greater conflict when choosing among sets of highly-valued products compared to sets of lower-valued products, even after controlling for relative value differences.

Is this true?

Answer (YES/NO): NO